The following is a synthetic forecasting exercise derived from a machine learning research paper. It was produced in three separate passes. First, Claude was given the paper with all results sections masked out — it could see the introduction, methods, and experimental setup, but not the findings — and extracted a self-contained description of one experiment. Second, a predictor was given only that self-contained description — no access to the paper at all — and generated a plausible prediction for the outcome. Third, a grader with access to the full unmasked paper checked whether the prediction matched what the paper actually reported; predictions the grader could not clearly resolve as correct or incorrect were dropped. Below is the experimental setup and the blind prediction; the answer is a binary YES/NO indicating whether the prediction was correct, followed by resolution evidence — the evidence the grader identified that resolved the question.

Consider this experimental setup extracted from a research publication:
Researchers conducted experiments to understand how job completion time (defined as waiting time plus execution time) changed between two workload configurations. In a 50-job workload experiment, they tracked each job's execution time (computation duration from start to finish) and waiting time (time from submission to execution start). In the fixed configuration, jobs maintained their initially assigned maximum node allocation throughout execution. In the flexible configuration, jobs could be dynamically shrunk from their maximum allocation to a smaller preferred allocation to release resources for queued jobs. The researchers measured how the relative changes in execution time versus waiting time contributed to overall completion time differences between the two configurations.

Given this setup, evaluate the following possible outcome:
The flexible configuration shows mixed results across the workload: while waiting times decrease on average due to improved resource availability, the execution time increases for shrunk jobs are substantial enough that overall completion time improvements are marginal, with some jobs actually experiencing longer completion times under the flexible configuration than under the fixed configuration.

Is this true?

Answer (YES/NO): NO